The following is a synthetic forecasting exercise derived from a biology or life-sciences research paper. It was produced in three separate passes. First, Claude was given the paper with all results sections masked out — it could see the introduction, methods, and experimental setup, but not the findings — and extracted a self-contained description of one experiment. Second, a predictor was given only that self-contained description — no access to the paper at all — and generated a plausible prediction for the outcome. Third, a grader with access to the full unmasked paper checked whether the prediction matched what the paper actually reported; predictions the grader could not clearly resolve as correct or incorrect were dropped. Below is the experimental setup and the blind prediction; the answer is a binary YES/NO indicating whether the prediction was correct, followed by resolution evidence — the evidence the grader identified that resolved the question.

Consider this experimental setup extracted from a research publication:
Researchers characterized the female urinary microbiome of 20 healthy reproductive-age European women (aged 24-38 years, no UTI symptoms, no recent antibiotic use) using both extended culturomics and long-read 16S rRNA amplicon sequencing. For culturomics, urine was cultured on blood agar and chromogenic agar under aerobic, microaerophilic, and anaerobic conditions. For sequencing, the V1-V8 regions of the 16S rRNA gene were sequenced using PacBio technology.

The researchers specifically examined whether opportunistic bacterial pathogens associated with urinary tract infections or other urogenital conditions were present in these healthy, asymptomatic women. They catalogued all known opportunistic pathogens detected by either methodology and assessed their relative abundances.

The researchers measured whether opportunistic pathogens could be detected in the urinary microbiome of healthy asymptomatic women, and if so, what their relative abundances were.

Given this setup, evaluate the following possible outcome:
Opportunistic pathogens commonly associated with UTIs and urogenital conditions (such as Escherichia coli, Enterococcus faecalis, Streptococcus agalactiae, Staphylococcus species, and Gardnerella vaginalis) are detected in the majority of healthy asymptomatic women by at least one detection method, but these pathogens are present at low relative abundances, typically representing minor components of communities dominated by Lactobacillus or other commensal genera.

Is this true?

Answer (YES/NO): NO